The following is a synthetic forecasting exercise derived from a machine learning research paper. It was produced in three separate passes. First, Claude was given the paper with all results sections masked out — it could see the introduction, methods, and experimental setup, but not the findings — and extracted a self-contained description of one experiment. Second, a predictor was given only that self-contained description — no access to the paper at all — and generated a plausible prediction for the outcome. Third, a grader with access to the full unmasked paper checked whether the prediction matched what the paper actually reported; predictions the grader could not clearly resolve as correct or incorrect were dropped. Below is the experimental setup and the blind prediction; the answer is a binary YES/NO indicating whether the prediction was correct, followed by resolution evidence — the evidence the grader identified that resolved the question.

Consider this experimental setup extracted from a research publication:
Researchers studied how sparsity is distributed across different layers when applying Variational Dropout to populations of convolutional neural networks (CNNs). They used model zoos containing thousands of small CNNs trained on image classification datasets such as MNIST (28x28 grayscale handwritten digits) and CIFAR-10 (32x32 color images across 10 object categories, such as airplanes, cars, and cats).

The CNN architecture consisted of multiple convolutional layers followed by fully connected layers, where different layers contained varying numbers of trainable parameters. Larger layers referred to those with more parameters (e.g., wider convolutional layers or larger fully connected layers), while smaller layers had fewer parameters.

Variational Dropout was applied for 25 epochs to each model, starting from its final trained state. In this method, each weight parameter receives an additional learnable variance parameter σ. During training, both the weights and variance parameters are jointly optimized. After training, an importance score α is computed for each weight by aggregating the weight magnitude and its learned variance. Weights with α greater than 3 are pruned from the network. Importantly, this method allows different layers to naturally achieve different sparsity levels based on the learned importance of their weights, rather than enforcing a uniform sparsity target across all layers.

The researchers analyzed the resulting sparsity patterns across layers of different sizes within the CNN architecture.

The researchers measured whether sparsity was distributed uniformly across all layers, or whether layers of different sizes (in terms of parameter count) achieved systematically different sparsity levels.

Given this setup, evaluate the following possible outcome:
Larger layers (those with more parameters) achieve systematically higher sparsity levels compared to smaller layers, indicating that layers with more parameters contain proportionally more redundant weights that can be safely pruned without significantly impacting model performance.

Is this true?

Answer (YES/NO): YES